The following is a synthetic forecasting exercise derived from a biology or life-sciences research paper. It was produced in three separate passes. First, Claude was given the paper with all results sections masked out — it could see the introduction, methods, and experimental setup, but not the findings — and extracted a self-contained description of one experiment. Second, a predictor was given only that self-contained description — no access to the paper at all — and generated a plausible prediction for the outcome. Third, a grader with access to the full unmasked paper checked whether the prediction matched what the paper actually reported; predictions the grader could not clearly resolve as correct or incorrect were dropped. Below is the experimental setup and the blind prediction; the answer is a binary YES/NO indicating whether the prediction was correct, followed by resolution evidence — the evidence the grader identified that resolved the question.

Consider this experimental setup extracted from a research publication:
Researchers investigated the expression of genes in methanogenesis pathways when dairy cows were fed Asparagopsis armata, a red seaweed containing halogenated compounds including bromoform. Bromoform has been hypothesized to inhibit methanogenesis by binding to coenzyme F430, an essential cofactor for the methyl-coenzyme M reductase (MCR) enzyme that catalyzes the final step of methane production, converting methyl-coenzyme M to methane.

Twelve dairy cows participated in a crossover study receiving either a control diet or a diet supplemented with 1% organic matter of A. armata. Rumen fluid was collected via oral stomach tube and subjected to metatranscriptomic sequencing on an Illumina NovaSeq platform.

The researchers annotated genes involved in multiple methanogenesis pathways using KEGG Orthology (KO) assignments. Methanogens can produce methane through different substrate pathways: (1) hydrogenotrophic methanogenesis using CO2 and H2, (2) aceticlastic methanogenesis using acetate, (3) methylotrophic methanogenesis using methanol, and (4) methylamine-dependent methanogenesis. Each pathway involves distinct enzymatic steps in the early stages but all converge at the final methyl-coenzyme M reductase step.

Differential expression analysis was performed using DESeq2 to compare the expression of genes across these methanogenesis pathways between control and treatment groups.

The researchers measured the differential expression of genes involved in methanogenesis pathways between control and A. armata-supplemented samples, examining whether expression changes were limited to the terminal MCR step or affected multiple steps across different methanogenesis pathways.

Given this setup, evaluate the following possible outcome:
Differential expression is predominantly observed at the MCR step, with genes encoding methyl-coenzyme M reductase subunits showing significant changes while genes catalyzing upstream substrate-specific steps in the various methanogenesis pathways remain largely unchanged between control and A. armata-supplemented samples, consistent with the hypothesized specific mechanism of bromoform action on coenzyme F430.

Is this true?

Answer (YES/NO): NO